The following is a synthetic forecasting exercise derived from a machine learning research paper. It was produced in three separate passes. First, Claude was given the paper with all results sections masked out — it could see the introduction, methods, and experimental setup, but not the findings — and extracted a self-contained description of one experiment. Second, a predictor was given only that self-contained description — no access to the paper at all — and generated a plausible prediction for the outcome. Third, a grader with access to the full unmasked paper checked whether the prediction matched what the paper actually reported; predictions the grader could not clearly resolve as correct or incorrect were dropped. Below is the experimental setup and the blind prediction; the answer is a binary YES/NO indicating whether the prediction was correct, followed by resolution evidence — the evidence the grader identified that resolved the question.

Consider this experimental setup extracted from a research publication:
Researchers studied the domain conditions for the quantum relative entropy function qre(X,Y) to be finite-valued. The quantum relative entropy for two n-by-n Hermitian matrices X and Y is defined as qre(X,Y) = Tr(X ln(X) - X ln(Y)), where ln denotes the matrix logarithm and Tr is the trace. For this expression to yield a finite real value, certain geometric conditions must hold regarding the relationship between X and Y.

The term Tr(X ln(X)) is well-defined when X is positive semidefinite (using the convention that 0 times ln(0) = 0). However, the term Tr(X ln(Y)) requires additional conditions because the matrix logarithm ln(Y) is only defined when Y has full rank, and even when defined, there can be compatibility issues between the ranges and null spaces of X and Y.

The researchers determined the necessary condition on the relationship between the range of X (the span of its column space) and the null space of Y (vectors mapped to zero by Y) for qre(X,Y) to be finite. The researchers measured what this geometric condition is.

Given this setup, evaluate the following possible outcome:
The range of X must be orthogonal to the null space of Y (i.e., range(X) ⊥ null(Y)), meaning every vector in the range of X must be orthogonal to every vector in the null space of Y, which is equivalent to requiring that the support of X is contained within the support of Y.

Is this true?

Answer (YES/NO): NO